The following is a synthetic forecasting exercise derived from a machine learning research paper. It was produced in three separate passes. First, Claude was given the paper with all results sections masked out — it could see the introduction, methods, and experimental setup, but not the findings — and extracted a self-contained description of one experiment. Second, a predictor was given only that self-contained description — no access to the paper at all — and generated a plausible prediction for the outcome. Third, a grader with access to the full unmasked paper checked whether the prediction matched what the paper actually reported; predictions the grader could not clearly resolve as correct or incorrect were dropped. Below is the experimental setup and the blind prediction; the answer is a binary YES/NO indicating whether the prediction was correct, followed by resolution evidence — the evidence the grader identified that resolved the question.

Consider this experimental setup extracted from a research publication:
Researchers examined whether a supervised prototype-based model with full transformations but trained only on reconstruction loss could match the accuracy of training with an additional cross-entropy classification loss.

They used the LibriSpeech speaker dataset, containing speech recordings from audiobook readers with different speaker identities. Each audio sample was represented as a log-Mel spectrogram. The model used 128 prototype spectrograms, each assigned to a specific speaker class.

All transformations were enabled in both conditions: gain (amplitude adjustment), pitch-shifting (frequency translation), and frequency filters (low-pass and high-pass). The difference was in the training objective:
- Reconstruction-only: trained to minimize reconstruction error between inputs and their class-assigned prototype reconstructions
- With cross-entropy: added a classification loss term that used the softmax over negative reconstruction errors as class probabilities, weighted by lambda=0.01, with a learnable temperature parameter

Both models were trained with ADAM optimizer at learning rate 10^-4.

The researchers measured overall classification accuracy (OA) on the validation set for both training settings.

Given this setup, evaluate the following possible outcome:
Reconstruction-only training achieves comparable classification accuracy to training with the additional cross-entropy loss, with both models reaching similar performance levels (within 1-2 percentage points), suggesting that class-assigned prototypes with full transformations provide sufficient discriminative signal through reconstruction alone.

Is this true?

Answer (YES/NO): NO